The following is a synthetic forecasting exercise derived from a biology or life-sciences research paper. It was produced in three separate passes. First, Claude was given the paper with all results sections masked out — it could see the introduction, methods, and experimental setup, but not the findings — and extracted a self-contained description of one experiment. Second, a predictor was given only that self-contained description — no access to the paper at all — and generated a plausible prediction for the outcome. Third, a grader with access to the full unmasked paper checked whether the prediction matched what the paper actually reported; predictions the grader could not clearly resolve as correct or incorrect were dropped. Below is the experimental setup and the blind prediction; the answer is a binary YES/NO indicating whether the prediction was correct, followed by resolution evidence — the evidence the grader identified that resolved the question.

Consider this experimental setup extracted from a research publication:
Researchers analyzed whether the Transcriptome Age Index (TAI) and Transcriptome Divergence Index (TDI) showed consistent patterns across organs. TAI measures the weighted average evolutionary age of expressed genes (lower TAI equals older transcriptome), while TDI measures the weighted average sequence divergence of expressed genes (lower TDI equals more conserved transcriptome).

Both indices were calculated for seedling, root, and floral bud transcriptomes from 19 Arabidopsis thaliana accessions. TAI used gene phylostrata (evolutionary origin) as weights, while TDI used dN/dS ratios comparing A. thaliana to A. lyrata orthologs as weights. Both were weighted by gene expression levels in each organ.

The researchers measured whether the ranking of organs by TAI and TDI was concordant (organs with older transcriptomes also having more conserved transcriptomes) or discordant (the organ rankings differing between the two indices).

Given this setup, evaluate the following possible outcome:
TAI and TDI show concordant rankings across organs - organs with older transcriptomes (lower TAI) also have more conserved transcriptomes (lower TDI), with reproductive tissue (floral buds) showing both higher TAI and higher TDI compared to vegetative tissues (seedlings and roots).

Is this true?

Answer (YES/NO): YES